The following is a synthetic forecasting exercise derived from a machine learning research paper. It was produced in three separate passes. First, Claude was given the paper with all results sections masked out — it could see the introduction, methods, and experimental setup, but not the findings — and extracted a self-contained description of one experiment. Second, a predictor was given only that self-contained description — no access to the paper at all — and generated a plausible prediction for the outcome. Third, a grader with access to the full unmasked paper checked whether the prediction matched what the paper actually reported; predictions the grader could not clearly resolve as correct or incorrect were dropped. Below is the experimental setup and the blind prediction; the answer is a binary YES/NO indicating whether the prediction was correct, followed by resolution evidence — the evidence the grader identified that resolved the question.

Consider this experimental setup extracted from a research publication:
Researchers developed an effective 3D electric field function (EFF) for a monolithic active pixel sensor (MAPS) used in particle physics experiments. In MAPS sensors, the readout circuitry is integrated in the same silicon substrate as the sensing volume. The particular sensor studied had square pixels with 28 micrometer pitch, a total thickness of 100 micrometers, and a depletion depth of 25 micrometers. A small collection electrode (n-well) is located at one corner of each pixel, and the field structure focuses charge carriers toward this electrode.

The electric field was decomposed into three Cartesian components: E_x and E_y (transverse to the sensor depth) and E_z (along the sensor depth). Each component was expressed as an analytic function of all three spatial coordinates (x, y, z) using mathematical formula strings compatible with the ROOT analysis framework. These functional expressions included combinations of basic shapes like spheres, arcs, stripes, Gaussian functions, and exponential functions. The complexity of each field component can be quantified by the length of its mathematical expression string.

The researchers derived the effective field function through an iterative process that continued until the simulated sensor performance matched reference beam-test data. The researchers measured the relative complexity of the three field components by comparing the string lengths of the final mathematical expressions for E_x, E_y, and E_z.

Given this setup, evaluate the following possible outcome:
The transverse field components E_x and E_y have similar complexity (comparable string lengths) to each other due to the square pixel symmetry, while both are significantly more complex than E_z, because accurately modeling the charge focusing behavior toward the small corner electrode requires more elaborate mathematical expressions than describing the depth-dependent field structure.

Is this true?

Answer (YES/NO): YES